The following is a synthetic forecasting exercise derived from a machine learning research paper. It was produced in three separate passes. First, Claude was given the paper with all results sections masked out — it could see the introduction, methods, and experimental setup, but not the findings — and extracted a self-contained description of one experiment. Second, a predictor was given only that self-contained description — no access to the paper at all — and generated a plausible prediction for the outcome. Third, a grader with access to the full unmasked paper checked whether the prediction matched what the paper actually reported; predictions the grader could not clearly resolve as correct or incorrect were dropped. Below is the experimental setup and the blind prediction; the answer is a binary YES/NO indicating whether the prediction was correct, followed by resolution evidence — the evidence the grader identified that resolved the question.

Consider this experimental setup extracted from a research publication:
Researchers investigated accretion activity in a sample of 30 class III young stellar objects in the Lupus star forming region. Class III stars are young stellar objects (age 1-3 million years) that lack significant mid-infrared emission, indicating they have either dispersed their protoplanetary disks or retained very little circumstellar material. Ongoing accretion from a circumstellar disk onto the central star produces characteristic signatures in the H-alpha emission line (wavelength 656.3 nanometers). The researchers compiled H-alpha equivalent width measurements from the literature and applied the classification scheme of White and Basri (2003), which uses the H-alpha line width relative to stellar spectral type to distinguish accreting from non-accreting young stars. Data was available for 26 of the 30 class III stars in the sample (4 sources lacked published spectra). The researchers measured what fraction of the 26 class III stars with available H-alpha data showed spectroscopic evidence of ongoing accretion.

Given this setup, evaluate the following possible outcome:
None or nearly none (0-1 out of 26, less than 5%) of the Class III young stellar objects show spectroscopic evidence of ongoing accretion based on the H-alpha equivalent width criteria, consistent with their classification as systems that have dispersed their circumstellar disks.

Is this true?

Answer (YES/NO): YES